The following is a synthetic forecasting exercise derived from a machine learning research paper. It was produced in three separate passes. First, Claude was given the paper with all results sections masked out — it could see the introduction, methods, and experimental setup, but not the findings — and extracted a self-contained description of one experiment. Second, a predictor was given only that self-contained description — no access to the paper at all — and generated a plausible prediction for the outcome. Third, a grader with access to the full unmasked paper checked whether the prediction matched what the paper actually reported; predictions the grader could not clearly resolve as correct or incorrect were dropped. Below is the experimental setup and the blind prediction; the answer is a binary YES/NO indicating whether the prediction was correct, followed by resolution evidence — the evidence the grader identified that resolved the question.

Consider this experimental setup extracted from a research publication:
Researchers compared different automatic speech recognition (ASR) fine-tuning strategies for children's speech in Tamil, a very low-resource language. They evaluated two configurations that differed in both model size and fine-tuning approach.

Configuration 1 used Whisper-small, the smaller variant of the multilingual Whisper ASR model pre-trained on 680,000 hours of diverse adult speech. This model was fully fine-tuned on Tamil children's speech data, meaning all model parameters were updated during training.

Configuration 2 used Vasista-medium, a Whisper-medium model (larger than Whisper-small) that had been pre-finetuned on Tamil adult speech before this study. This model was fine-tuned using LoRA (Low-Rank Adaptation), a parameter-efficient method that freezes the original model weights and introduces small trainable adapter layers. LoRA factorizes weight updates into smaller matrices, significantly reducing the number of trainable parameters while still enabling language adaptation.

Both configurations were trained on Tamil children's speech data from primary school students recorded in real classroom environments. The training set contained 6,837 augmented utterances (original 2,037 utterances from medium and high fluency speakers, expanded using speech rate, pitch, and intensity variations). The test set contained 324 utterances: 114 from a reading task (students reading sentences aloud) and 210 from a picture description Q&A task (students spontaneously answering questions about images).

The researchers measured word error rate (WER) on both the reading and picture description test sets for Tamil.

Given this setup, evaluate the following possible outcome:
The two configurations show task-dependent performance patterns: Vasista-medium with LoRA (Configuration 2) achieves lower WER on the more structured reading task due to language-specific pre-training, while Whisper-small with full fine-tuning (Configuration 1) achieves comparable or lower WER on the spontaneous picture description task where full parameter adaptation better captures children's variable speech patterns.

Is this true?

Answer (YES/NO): NO